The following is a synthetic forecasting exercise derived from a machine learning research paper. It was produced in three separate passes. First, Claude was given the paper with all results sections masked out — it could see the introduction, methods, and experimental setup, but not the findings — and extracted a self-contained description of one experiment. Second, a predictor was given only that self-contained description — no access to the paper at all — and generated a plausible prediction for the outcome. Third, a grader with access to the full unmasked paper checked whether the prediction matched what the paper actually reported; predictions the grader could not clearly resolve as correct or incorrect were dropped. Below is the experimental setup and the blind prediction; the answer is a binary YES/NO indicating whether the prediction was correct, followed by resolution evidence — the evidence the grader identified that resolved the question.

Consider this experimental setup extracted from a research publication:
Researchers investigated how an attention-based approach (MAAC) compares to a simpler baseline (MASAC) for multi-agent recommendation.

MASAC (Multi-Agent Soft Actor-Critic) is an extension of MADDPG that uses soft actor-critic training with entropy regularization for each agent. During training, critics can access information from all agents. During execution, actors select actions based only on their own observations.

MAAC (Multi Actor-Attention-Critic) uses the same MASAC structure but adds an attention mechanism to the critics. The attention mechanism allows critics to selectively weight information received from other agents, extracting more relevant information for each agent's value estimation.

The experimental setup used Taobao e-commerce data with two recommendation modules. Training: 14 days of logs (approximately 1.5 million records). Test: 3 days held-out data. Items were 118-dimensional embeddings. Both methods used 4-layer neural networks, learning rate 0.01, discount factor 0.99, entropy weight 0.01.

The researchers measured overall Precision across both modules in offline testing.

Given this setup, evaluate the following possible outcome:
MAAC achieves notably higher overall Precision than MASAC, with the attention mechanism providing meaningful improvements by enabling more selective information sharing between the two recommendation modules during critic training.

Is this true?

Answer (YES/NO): NO